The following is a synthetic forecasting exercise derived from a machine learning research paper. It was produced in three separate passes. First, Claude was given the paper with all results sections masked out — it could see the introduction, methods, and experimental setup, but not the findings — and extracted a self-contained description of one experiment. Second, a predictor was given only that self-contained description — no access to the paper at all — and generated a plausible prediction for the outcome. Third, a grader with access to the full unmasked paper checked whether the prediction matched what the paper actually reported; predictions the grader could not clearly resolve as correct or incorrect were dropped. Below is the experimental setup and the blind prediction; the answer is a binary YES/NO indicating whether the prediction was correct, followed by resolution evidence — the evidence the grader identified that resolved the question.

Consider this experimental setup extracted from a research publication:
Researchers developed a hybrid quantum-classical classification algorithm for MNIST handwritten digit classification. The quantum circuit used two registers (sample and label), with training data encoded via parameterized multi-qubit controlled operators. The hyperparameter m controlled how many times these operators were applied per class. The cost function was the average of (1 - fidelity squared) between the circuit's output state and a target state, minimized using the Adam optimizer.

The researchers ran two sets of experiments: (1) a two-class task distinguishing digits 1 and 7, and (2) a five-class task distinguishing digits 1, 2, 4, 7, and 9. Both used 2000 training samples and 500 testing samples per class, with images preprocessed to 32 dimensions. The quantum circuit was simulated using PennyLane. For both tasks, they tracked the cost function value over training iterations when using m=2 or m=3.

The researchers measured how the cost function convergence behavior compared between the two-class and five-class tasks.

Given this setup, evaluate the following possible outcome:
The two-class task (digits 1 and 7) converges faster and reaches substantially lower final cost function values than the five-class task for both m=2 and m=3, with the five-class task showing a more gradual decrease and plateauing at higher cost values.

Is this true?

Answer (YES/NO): NO